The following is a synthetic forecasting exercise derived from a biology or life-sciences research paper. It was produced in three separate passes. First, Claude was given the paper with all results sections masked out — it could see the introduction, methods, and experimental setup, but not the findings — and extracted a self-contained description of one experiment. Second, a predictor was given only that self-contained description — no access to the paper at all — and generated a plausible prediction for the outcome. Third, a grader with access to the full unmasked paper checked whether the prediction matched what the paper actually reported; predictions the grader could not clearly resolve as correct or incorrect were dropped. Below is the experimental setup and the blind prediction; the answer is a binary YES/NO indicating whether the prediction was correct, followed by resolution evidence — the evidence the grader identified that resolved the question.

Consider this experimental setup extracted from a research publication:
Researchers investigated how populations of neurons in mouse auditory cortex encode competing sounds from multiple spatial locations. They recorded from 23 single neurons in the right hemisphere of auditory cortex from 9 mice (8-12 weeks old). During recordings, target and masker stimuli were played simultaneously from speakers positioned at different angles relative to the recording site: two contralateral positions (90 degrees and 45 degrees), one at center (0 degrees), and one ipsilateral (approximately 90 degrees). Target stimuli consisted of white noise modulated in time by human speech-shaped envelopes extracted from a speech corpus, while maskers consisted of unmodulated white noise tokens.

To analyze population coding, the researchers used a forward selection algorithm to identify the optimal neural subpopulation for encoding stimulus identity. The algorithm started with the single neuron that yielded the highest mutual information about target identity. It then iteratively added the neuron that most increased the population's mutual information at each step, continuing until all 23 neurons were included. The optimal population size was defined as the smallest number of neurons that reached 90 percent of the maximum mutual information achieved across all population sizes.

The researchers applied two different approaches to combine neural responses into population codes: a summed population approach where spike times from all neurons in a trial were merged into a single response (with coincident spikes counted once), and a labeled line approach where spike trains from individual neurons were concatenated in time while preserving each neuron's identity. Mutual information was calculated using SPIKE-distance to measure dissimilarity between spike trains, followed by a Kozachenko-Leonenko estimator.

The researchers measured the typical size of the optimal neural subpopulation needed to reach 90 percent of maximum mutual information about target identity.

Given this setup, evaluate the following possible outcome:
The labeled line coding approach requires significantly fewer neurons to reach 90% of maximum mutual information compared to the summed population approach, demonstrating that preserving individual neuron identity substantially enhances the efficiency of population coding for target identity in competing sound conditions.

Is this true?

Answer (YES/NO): NO